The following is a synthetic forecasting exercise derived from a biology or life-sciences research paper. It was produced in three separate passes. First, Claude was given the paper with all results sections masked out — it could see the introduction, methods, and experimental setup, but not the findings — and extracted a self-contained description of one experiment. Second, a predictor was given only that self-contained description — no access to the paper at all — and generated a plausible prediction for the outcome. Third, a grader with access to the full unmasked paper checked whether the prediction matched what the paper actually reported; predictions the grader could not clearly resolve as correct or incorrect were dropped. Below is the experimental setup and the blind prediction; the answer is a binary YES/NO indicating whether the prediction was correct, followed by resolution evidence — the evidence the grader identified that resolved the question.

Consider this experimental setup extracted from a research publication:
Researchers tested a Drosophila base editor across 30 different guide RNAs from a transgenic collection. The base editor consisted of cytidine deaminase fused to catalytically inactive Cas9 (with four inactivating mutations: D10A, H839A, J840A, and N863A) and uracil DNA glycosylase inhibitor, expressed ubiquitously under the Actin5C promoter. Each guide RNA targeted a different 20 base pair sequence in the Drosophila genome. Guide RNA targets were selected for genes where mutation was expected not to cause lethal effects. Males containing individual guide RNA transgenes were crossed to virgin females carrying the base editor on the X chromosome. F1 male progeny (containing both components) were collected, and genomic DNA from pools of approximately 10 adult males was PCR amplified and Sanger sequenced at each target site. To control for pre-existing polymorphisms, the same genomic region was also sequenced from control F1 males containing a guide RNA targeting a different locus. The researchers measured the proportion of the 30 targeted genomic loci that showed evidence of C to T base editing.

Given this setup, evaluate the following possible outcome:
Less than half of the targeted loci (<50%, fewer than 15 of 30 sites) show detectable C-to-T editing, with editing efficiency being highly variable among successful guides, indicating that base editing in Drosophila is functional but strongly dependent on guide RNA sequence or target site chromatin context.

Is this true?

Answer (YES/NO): NO